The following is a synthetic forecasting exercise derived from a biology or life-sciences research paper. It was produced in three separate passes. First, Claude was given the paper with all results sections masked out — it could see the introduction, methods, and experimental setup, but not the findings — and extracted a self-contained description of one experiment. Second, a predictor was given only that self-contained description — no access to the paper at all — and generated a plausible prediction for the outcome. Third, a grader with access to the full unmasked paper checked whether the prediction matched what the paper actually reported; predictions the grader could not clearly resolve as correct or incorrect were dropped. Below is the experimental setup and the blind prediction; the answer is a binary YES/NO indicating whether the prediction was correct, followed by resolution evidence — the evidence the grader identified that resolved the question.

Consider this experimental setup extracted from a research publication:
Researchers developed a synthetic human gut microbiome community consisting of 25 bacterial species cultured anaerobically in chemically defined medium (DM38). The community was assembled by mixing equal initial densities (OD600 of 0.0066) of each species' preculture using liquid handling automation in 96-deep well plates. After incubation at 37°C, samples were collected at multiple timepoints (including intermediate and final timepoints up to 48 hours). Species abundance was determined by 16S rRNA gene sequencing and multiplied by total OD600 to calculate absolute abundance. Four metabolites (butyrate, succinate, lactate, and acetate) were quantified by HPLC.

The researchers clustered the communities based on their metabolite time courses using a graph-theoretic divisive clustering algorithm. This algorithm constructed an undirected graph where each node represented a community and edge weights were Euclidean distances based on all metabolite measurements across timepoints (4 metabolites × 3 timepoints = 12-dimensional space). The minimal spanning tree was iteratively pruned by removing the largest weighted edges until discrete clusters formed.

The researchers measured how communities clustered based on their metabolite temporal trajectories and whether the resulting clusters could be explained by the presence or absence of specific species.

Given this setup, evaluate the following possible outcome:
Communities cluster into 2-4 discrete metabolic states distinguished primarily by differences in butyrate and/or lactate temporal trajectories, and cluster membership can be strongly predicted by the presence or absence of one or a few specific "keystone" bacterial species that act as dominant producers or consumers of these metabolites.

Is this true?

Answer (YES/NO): NO